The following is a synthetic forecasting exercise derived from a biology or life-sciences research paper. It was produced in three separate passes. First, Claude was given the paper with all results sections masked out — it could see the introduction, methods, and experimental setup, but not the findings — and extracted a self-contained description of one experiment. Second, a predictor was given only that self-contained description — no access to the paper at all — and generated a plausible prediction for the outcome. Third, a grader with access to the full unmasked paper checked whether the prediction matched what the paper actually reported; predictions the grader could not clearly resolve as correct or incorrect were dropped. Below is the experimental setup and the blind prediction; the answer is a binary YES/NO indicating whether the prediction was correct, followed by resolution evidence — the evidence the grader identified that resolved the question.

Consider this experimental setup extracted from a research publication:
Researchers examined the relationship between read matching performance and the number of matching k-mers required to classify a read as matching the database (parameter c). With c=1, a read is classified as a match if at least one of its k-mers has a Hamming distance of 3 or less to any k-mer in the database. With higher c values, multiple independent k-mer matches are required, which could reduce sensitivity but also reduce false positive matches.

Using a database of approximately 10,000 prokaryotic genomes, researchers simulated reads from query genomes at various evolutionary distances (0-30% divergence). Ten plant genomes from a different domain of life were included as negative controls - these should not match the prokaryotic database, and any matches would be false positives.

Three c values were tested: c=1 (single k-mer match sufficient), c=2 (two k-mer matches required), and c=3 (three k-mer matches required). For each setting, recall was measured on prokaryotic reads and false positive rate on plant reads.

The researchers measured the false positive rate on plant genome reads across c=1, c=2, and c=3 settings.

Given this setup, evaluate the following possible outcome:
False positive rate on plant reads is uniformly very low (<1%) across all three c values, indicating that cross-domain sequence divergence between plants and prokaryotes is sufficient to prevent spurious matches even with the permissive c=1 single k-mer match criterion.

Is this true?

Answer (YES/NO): NO